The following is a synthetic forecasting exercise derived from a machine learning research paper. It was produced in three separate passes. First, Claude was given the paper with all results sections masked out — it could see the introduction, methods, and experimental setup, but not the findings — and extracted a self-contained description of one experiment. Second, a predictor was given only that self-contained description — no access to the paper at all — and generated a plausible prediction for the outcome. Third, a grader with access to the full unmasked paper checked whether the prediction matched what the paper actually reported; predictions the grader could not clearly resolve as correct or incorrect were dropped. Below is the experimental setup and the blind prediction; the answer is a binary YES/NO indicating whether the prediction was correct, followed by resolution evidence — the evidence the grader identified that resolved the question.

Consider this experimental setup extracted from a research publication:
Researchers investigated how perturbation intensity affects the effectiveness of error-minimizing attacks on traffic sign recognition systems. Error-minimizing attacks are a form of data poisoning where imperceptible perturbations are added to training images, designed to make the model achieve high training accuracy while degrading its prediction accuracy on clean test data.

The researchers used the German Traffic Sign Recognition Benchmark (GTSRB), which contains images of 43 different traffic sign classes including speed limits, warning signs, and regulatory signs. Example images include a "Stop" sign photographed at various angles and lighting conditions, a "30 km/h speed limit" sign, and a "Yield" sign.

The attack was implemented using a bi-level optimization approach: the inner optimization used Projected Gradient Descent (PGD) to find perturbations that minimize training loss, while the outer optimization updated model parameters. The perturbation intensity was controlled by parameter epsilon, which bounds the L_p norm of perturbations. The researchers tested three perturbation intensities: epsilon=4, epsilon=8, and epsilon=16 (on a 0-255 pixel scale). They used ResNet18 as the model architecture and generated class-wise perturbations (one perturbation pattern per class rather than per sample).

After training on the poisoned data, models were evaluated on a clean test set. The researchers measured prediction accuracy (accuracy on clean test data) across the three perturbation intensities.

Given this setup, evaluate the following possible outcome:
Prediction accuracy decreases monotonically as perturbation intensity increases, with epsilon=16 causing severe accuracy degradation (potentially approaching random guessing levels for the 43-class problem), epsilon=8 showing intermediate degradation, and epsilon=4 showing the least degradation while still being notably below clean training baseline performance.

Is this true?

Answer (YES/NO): YES